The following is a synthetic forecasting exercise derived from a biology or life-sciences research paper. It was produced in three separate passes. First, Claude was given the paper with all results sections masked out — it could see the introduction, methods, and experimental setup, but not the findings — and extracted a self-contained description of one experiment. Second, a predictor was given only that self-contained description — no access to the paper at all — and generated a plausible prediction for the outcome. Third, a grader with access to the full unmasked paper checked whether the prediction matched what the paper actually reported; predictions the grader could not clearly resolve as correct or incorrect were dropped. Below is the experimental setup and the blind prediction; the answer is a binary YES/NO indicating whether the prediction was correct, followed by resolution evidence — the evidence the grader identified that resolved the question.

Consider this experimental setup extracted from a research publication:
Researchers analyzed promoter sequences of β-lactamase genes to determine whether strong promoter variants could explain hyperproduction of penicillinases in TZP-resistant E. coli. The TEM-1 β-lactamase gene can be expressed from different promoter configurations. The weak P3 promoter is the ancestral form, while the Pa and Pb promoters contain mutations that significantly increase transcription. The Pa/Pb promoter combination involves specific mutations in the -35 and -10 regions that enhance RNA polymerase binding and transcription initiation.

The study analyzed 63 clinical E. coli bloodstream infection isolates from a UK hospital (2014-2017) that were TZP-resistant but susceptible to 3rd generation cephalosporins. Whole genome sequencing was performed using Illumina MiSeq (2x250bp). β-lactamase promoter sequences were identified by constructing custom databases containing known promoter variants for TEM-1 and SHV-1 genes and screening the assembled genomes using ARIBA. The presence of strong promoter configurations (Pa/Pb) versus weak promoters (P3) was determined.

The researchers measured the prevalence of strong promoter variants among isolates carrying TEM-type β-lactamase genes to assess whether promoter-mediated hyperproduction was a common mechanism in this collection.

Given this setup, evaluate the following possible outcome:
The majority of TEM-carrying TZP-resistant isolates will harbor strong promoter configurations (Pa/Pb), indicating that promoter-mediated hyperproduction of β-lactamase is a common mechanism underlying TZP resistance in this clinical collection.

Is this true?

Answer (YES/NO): NO